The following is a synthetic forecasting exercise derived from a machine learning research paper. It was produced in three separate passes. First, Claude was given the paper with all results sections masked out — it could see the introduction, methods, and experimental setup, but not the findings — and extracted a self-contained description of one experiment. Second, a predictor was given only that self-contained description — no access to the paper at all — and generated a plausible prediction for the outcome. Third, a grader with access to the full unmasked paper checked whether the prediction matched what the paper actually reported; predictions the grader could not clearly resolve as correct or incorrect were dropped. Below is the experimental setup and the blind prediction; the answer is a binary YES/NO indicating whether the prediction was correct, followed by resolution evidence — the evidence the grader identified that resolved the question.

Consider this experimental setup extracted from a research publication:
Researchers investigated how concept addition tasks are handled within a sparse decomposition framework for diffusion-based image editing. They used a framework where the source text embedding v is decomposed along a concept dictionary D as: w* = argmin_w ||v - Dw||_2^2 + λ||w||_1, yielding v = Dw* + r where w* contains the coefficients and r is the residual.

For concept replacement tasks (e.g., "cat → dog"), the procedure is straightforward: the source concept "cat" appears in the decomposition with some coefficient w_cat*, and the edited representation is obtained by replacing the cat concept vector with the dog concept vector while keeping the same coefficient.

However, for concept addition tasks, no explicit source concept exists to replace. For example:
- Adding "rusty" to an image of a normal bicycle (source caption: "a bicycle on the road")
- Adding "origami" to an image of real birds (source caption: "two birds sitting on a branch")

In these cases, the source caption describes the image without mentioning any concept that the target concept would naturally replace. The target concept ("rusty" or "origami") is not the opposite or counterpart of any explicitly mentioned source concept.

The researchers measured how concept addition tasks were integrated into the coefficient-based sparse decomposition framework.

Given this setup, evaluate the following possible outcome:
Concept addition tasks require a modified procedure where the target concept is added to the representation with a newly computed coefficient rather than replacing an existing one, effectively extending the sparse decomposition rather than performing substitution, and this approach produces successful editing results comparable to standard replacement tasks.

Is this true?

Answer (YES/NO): NO